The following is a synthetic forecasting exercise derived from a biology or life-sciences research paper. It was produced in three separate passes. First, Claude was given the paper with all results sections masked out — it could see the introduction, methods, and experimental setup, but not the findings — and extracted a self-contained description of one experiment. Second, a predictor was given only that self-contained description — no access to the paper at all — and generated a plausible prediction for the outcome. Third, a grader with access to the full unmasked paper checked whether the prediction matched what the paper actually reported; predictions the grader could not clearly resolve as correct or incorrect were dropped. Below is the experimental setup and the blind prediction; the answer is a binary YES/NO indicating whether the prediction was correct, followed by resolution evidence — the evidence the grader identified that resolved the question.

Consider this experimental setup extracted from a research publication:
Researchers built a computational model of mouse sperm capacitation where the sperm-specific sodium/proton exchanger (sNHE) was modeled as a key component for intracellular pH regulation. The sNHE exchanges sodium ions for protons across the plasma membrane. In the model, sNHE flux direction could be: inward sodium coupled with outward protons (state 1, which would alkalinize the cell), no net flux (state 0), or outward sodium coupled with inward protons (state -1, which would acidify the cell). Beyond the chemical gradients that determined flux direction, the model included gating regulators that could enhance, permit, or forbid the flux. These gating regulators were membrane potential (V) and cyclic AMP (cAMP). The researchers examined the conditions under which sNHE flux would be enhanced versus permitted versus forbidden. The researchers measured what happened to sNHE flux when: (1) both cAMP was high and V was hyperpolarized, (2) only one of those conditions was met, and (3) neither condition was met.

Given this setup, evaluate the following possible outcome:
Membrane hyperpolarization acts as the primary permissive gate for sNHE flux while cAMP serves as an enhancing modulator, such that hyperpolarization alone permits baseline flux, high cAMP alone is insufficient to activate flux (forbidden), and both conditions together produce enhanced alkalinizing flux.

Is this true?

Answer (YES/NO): NO